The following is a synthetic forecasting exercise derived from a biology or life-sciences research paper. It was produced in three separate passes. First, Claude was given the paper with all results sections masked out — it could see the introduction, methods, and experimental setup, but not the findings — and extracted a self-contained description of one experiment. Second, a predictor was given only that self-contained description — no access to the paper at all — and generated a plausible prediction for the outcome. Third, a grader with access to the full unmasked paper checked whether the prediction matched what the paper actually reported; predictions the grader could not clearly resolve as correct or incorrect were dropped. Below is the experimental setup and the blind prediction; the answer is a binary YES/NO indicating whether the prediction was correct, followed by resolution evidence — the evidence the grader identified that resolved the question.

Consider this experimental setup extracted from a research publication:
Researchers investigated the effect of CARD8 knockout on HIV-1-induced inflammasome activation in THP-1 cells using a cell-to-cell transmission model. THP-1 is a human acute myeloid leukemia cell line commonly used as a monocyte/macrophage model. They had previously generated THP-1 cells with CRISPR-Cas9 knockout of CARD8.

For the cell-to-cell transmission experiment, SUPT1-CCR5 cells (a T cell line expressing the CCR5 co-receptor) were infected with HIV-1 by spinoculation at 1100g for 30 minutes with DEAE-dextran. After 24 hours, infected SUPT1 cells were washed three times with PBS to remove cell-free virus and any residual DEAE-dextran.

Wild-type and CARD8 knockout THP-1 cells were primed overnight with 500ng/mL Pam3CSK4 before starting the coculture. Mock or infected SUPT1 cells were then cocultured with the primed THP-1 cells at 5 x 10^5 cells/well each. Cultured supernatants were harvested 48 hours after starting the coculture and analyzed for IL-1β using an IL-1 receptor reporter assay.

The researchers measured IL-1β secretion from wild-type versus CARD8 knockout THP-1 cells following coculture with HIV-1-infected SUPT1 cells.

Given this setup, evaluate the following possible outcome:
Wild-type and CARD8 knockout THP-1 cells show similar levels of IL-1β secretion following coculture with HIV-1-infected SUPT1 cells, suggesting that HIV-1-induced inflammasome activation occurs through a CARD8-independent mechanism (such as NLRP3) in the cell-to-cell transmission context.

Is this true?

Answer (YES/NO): NO